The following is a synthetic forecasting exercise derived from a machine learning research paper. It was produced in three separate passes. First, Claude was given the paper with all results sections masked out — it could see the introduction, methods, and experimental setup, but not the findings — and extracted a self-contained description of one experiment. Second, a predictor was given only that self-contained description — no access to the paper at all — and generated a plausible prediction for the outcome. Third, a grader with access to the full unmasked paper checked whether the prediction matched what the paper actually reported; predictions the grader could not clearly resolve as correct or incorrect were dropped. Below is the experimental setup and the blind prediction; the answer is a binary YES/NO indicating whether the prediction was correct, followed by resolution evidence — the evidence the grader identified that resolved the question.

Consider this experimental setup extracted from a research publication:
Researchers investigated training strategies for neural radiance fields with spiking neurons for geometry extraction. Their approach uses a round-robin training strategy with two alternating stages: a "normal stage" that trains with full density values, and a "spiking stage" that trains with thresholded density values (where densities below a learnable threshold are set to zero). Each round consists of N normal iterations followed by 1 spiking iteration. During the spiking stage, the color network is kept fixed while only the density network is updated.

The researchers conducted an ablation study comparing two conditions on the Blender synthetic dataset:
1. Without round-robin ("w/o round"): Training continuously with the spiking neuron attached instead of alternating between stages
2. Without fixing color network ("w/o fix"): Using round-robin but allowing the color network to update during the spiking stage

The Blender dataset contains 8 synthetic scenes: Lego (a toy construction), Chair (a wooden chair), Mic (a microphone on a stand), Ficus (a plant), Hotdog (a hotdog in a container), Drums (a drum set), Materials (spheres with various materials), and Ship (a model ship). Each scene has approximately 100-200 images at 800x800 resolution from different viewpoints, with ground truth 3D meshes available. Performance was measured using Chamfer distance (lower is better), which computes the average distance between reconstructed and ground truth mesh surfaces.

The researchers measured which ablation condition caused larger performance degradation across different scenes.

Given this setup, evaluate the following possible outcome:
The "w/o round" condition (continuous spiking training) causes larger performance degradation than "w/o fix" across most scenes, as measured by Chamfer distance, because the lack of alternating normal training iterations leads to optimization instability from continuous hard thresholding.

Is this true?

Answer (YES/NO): YES